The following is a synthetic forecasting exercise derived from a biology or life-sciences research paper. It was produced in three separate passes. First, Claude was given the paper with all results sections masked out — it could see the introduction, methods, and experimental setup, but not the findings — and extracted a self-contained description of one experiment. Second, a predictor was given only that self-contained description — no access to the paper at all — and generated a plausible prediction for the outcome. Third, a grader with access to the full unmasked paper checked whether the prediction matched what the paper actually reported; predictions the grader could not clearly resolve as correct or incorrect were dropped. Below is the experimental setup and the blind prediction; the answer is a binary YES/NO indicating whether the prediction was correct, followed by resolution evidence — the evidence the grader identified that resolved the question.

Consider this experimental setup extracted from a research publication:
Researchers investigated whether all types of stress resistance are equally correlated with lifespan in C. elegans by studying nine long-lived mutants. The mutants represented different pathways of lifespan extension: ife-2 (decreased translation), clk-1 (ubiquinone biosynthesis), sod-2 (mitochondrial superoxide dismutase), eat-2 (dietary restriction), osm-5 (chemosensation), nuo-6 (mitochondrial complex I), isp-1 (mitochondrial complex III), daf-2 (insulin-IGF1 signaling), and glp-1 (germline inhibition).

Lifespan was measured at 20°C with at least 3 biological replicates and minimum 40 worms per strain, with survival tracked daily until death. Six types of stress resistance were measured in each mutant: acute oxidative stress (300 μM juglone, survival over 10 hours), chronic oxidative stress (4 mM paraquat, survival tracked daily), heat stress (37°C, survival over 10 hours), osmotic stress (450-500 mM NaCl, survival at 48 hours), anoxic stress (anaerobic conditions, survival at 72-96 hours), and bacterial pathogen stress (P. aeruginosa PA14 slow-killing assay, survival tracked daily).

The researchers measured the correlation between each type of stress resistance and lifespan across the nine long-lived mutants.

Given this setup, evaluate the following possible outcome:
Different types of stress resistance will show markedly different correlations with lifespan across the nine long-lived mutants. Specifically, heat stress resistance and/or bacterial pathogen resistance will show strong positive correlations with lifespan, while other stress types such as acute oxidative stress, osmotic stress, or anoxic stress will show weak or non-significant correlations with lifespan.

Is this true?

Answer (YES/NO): NO